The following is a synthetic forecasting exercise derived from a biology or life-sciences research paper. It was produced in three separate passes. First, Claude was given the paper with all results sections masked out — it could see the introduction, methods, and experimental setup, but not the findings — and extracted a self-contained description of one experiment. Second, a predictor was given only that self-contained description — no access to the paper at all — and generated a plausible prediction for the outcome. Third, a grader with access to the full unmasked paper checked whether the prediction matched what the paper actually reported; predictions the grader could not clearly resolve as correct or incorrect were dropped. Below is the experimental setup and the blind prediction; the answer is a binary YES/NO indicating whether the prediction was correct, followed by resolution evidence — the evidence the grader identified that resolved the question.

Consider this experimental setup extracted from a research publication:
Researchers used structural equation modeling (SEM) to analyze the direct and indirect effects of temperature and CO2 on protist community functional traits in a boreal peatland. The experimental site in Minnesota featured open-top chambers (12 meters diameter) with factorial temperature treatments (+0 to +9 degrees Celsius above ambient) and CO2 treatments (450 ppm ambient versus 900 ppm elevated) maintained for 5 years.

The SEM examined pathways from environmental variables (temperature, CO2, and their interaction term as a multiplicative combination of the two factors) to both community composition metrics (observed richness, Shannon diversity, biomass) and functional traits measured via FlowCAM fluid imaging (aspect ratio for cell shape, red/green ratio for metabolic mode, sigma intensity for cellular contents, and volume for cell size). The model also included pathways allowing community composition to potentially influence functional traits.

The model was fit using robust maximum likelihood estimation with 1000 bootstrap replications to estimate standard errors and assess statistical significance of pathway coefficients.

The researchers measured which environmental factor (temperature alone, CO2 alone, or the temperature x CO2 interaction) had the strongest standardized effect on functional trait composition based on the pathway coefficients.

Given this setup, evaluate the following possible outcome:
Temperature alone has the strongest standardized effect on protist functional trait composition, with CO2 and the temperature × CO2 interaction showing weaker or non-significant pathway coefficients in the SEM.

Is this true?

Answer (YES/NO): NO